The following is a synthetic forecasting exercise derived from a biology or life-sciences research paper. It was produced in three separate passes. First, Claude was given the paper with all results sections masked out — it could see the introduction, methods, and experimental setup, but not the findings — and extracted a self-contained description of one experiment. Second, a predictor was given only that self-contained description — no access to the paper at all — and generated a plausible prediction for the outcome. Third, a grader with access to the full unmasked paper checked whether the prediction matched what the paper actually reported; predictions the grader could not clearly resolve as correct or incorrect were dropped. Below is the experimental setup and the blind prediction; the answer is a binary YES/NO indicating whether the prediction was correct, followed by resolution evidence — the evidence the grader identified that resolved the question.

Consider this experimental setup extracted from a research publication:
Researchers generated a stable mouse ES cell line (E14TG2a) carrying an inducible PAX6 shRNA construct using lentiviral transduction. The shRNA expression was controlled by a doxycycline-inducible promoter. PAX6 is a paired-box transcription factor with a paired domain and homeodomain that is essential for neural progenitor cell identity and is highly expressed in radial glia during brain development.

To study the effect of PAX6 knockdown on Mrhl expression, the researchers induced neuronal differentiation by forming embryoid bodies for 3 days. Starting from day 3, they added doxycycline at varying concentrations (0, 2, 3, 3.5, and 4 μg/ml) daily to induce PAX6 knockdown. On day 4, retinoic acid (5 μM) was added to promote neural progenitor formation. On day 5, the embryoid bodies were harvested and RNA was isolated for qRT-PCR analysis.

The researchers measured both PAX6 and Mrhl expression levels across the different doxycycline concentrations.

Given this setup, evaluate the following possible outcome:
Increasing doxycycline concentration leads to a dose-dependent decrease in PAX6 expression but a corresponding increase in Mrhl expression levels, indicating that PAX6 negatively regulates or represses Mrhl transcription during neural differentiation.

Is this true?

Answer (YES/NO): NO